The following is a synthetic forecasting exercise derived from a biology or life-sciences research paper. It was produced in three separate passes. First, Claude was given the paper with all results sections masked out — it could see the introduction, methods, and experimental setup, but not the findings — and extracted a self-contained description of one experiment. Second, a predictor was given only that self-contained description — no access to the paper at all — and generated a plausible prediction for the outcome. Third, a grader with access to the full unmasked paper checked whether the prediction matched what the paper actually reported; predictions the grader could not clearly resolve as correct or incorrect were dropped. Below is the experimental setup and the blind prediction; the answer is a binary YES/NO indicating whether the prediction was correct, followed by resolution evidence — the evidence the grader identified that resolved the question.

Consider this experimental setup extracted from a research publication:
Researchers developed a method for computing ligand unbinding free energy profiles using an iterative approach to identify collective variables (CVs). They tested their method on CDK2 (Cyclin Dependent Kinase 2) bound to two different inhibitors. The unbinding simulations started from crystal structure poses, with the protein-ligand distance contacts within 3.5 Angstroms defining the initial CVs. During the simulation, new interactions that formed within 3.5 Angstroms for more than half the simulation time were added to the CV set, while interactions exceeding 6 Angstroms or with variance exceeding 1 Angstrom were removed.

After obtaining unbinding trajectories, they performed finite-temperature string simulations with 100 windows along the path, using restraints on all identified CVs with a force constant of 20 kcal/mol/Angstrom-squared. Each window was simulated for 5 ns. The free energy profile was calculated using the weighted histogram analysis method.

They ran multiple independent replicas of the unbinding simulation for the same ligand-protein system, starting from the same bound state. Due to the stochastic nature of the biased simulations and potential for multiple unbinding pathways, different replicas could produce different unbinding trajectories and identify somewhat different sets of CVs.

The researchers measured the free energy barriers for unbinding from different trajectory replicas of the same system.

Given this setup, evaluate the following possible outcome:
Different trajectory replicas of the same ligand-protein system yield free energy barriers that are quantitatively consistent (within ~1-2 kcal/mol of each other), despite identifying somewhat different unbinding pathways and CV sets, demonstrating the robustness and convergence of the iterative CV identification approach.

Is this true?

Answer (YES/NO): YES